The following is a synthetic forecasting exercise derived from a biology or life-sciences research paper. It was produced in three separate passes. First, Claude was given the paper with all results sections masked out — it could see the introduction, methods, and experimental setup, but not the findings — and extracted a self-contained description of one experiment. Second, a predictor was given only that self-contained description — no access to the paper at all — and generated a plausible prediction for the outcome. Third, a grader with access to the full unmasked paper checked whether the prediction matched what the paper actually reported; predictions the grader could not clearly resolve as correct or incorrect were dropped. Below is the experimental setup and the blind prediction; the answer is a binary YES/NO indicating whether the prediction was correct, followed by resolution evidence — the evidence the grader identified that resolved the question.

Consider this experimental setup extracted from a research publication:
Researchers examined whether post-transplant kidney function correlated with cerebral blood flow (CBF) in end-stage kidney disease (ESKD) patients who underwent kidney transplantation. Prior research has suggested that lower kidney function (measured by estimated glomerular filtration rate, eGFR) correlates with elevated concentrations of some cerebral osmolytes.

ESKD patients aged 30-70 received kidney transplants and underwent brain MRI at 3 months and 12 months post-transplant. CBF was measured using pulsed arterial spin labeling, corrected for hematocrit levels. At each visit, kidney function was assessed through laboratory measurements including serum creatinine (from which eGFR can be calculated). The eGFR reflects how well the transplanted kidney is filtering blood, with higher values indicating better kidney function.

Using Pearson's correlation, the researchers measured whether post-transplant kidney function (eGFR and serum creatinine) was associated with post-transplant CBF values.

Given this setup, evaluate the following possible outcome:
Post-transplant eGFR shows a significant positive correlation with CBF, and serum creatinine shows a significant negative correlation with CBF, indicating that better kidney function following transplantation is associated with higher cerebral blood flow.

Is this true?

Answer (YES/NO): NO